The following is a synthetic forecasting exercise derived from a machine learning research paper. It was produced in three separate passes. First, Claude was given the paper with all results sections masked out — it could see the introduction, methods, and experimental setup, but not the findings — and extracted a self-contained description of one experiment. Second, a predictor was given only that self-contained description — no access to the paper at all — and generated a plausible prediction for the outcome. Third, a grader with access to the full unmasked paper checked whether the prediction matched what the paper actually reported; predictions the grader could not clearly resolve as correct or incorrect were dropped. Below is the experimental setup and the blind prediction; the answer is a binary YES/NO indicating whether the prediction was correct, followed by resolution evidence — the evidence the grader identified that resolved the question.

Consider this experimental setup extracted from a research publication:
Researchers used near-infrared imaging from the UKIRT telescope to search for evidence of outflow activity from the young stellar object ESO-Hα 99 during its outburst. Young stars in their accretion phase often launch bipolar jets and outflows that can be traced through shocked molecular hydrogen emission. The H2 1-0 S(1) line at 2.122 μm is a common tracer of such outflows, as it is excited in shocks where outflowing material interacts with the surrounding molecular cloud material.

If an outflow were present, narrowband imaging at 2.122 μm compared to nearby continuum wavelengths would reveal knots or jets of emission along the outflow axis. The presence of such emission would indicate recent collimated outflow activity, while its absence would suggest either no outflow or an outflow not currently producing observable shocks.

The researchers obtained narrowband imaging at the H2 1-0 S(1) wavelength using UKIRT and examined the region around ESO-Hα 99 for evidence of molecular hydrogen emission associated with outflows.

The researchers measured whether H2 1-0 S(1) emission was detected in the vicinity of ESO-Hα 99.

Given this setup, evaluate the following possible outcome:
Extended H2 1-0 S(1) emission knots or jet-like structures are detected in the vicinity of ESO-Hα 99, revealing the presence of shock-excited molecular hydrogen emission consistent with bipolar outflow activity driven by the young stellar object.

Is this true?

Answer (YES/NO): NO